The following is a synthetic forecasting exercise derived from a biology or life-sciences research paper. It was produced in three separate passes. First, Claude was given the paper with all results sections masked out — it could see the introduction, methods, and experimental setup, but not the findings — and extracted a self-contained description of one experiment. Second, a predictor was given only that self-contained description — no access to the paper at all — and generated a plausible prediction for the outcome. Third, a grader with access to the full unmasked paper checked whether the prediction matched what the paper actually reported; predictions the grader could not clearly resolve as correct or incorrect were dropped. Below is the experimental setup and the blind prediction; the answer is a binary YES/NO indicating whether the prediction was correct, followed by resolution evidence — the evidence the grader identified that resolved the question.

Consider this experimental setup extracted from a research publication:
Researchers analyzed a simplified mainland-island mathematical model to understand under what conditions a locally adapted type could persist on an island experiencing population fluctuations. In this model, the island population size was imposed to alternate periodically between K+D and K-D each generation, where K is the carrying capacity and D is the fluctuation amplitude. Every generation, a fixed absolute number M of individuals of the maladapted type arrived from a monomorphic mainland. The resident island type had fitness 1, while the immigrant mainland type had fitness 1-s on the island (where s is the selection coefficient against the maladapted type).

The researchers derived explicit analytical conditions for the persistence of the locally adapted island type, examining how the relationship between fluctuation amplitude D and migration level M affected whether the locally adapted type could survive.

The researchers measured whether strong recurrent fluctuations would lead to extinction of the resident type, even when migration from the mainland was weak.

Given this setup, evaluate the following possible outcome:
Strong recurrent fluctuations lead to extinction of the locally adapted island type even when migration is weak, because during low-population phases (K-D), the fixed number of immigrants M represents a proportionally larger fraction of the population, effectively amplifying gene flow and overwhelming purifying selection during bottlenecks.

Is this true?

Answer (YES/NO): YES